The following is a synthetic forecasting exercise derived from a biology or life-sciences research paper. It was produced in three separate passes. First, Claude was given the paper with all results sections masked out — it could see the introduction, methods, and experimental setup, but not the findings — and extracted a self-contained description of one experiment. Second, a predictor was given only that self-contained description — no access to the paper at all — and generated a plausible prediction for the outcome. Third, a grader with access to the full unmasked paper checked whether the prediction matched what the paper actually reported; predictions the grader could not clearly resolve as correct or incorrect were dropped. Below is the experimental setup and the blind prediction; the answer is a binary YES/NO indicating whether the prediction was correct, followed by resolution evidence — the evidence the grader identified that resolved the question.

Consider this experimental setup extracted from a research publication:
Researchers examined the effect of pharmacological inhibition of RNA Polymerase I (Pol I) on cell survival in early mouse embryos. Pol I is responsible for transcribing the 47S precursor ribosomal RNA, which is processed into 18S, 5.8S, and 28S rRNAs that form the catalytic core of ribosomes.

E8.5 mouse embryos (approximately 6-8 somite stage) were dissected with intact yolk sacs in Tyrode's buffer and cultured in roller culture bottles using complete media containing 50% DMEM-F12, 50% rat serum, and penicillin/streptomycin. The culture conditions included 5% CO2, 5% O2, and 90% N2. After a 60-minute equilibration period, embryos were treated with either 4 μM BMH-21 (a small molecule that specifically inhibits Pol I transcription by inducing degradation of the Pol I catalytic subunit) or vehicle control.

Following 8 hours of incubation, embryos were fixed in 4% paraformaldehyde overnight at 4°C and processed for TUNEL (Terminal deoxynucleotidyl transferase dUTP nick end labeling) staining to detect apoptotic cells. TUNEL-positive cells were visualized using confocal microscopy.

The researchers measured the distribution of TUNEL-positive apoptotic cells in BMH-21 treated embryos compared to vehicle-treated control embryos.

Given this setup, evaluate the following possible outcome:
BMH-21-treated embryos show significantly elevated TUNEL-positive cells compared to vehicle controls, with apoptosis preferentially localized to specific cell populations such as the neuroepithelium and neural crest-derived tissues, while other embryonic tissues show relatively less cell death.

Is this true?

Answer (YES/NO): YES